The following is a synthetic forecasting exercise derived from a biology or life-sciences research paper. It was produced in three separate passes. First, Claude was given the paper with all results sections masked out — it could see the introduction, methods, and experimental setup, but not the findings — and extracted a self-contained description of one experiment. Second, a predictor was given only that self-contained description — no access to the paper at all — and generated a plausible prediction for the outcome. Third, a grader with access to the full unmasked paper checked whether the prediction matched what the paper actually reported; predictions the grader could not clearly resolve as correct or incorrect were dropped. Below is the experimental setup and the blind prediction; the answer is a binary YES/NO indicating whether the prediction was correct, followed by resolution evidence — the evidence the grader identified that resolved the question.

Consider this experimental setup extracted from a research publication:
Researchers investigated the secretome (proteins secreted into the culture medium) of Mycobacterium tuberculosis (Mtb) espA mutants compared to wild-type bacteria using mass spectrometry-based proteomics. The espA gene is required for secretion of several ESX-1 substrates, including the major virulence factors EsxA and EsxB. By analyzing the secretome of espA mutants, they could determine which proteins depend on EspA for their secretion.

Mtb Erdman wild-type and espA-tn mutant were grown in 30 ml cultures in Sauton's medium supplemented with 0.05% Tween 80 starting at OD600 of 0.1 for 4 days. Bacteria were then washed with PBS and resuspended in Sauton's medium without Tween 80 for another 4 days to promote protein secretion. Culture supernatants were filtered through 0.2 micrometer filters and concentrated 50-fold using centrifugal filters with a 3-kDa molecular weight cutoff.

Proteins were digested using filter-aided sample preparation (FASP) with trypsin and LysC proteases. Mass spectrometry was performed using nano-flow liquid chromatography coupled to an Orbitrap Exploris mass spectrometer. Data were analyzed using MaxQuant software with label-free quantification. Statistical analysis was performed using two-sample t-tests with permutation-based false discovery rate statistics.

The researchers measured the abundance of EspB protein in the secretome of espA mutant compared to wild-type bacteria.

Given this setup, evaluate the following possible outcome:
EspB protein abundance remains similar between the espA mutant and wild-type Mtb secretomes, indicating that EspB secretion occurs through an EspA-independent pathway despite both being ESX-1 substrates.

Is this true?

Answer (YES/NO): YES